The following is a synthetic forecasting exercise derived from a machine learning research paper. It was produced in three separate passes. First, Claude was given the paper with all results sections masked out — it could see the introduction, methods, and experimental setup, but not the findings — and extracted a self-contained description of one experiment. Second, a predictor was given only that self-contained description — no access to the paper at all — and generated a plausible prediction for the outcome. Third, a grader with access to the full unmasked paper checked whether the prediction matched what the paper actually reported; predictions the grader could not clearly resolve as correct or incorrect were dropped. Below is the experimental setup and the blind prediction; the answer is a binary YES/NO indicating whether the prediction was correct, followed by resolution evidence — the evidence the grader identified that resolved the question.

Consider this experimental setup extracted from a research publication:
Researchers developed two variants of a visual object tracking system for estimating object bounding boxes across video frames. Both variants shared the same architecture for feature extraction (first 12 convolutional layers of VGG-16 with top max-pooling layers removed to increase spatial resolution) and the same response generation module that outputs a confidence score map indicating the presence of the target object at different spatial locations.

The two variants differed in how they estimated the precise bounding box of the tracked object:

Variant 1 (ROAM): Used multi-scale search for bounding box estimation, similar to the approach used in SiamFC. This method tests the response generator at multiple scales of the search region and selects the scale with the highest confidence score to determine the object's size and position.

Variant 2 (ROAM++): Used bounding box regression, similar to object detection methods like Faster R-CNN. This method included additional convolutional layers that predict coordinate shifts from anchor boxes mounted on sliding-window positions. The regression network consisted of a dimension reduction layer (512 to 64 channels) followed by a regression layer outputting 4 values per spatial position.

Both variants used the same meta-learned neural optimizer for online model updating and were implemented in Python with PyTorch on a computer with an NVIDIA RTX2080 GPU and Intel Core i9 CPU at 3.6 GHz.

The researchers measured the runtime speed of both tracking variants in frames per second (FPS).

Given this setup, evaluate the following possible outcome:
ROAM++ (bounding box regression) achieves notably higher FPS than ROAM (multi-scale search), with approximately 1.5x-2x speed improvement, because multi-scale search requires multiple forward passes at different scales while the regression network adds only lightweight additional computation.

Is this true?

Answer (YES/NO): YES